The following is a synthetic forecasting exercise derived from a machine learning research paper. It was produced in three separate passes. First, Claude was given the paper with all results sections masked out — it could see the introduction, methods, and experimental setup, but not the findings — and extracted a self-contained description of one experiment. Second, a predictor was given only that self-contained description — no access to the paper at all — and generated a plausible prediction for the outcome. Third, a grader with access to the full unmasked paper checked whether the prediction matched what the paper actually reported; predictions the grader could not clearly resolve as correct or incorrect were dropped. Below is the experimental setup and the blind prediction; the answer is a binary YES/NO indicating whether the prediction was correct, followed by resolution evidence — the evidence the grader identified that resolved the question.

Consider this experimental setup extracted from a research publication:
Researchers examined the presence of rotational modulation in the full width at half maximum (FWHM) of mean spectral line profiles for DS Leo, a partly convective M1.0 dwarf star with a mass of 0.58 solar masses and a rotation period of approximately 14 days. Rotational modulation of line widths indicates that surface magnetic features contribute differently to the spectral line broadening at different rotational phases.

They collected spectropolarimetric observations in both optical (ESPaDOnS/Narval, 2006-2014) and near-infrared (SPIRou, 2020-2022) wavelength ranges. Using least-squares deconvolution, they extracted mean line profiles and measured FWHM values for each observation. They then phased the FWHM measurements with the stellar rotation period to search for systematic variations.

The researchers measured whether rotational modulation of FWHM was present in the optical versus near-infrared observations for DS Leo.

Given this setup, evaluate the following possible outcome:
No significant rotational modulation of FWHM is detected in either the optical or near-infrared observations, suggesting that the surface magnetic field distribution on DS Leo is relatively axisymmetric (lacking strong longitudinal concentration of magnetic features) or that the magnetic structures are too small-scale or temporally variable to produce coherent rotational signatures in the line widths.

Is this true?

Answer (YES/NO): NO